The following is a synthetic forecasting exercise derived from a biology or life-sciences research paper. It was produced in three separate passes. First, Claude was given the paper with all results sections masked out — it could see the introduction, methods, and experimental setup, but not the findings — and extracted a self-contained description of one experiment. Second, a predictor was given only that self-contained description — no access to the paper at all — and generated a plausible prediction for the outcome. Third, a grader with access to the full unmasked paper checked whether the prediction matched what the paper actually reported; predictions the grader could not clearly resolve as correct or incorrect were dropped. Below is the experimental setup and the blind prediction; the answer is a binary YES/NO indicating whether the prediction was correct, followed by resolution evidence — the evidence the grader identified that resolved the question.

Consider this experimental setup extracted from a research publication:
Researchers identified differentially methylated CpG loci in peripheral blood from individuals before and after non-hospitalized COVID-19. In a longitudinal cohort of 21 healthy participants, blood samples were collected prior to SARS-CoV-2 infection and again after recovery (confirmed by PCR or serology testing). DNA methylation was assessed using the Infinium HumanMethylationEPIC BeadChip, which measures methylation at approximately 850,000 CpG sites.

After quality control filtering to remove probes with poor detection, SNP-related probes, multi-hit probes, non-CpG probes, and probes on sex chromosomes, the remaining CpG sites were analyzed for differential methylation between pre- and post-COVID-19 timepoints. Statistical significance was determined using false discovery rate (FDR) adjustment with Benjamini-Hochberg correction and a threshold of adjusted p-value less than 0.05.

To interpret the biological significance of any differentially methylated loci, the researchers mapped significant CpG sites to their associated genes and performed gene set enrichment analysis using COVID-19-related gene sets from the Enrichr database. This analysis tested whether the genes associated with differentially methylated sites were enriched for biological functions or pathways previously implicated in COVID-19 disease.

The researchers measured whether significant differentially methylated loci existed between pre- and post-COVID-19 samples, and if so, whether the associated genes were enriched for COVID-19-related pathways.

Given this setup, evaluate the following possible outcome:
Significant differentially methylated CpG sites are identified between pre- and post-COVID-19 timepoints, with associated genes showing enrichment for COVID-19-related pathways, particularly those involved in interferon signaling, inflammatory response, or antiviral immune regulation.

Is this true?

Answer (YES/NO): NO